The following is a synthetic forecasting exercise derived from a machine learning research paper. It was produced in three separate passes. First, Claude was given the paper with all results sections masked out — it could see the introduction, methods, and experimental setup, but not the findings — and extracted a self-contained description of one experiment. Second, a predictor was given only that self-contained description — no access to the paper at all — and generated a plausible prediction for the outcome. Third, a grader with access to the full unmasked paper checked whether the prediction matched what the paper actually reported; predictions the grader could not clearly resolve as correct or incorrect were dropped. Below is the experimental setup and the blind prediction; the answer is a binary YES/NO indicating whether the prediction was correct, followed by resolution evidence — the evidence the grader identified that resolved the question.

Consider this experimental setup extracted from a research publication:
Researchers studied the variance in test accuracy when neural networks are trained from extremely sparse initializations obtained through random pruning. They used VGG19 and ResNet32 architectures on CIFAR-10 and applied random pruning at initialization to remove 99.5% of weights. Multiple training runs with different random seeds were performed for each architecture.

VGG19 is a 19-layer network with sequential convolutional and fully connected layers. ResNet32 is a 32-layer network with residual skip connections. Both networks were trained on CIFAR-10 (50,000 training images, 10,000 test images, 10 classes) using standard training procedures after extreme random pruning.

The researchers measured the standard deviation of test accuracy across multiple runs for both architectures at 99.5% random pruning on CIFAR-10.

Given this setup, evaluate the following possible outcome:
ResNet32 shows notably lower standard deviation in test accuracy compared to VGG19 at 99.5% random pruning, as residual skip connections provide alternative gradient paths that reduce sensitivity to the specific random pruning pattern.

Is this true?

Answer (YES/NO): NO